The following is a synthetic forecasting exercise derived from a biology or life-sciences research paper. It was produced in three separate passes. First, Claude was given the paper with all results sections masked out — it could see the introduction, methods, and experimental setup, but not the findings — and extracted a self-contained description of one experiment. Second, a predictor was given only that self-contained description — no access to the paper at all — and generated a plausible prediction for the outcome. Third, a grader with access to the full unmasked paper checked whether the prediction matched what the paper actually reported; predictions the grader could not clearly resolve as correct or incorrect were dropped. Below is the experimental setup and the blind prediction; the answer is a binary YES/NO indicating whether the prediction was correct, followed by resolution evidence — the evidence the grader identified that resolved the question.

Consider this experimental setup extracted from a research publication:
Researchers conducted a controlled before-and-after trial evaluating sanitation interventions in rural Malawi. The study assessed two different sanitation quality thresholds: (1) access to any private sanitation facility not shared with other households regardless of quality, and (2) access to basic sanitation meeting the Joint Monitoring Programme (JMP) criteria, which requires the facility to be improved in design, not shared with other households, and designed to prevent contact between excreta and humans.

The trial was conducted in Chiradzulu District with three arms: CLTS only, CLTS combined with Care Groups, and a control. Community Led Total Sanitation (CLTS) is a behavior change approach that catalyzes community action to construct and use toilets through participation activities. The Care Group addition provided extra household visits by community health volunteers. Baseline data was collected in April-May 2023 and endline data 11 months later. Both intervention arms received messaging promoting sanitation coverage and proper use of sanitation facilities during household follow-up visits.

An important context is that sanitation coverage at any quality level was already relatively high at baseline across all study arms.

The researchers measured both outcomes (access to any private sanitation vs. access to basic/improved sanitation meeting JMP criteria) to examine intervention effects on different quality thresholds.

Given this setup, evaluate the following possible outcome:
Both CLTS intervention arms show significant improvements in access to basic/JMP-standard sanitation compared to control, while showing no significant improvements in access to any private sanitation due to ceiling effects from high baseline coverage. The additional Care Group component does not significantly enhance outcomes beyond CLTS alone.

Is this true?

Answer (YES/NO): NO